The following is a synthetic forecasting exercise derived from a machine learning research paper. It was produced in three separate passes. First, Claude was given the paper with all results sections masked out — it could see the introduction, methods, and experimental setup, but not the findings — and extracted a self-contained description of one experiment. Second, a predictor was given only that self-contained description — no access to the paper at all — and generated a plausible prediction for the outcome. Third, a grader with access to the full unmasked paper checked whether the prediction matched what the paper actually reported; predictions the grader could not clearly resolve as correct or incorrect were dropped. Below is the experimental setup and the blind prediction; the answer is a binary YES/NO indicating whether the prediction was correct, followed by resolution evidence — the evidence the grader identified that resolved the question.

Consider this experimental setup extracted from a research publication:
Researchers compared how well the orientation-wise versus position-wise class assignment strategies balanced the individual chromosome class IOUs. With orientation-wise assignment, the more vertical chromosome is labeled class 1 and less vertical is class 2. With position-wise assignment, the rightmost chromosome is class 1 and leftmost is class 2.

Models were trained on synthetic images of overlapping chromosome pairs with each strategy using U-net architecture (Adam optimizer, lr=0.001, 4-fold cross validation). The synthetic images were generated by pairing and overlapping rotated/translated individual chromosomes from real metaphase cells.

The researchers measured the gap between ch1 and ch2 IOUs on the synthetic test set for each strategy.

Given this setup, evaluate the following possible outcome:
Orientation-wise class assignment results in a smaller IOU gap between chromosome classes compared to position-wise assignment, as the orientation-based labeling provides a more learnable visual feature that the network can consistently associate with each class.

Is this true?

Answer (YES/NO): YES